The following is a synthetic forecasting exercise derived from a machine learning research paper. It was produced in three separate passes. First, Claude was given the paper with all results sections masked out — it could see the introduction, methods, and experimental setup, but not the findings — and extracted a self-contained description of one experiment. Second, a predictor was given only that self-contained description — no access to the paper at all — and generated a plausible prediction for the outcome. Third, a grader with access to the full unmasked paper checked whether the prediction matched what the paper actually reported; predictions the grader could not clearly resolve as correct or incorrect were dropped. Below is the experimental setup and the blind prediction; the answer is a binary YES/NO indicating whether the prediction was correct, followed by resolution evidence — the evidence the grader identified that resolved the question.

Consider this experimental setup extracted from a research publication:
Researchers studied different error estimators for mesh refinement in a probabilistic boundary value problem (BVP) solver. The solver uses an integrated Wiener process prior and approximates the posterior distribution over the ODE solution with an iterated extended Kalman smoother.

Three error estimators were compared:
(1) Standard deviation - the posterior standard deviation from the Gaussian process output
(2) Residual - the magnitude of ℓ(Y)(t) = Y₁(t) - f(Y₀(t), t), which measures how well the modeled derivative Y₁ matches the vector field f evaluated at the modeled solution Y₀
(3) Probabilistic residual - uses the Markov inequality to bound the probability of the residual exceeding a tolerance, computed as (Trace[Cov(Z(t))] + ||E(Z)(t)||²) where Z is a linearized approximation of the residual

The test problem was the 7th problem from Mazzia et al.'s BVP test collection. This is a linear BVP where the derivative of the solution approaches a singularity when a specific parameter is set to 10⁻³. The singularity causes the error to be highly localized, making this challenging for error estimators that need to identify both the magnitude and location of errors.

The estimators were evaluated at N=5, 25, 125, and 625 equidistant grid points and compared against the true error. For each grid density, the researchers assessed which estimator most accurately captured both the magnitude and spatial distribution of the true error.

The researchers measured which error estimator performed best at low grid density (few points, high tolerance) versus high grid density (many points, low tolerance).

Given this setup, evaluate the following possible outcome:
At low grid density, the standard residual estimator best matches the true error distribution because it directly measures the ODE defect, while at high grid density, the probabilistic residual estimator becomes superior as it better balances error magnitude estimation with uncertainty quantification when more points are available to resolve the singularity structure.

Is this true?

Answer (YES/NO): NO